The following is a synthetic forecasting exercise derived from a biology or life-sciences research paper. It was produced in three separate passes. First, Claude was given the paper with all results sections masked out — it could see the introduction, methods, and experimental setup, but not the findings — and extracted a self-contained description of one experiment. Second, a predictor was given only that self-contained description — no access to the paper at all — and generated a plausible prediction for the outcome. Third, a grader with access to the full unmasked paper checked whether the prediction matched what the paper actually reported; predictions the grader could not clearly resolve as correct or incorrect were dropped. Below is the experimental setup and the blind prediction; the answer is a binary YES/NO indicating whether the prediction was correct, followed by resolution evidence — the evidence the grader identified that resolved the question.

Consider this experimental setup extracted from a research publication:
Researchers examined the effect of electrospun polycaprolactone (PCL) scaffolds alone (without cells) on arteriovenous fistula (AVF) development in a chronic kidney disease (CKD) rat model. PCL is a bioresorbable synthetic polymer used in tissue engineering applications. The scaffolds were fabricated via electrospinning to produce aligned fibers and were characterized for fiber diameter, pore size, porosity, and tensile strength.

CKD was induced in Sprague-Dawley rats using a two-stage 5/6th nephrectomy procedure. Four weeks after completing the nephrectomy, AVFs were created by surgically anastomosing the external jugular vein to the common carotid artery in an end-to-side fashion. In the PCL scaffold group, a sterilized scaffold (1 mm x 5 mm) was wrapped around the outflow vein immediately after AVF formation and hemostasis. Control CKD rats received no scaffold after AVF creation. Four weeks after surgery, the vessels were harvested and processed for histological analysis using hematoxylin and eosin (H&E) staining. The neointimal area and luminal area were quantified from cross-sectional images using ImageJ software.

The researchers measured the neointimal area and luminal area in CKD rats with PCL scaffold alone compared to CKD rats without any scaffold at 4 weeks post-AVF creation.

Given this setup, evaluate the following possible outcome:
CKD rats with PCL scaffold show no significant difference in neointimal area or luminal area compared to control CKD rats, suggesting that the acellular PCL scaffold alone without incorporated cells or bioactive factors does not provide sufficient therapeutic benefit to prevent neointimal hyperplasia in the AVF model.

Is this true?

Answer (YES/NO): NO